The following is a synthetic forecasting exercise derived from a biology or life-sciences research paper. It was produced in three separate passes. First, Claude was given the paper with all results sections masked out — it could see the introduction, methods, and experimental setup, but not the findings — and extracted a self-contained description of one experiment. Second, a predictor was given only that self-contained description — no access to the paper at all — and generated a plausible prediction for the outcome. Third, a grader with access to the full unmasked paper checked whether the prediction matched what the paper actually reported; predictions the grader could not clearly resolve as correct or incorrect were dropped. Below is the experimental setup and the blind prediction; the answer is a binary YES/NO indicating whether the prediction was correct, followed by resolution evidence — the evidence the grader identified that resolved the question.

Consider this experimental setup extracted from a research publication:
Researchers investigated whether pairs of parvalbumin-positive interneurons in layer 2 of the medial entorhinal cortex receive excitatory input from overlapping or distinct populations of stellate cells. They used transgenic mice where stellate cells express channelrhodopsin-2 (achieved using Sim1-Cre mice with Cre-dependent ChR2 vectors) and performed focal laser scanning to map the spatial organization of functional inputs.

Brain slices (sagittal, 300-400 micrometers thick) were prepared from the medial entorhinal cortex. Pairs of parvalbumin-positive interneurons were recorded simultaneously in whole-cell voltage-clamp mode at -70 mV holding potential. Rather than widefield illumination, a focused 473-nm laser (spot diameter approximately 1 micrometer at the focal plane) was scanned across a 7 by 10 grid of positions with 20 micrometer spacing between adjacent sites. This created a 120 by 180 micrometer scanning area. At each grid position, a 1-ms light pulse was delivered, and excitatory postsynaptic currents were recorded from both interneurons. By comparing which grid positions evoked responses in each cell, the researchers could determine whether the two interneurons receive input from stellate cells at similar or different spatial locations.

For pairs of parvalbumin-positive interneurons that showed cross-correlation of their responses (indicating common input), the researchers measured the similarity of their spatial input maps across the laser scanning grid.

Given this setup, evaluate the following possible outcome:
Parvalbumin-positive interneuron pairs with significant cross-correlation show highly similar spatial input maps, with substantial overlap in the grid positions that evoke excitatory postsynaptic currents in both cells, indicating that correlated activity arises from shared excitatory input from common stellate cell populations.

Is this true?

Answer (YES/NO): YES